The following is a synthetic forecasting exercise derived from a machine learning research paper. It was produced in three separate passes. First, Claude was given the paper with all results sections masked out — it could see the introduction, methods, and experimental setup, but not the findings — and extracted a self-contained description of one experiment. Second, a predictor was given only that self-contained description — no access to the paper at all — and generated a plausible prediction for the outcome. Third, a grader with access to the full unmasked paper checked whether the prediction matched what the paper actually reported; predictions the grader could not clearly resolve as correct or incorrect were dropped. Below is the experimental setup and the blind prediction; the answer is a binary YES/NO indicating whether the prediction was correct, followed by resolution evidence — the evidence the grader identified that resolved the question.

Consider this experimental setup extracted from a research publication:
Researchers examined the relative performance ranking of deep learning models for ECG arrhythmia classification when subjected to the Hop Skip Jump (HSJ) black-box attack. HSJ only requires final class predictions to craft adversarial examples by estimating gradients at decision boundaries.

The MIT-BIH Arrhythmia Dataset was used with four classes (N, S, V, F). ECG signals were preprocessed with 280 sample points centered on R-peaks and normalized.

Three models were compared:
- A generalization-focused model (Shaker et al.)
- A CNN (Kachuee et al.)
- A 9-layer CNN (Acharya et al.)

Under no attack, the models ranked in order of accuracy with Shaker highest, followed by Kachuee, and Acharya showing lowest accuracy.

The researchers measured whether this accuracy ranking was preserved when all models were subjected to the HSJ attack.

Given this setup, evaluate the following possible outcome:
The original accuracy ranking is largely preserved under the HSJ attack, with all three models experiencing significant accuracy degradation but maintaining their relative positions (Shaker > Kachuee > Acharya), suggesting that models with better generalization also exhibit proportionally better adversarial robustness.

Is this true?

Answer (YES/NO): YES